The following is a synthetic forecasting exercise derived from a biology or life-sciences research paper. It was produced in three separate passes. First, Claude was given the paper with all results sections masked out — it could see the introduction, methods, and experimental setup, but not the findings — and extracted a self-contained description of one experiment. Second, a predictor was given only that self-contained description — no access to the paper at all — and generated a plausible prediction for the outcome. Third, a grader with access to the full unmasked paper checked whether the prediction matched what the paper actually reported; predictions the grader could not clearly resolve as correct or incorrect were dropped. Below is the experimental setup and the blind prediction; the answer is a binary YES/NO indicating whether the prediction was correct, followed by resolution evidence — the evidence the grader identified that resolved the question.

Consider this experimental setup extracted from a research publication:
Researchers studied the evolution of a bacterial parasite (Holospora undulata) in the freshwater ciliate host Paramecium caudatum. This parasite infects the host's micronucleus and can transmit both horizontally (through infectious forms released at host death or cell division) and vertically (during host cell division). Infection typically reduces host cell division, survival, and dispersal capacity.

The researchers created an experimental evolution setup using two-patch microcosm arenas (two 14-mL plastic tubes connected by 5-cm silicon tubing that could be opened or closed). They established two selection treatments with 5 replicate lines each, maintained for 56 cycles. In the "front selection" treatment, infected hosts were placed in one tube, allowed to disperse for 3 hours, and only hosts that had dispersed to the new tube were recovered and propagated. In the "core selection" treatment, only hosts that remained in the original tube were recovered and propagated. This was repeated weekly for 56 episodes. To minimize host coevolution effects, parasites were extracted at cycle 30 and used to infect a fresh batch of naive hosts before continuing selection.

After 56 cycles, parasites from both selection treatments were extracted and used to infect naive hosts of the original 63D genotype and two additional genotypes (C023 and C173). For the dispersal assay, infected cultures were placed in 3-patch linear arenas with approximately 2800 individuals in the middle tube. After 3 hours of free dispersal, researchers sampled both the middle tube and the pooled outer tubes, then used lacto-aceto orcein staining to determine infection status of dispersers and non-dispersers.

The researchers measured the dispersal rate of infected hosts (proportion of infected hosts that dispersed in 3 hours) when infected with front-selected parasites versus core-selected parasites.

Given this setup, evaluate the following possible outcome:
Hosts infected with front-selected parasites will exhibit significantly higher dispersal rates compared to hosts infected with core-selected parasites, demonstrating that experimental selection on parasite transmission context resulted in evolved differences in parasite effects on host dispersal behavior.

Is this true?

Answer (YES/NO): YES